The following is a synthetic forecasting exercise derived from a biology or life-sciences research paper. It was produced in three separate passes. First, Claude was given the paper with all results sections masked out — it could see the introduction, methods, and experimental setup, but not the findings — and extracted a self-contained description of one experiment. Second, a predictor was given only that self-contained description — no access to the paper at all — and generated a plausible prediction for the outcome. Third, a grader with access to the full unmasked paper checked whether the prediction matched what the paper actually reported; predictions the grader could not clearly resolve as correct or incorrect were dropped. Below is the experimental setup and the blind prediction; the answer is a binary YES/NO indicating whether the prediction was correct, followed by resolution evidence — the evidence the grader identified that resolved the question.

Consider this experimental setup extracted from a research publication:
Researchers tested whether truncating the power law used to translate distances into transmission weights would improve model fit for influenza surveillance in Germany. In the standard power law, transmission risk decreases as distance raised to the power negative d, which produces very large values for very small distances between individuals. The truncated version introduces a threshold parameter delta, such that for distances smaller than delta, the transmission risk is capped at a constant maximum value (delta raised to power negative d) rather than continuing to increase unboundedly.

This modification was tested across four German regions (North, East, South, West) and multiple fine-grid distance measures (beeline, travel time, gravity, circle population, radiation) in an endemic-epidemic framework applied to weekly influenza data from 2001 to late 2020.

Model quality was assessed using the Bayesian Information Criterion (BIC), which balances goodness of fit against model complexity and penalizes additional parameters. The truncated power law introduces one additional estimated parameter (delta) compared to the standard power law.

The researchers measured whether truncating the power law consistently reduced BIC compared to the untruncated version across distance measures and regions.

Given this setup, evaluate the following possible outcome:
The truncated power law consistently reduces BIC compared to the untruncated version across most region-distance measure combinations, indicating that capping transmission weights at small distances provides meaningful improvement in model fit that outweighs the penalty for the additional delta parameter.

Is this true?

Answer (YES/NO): NO